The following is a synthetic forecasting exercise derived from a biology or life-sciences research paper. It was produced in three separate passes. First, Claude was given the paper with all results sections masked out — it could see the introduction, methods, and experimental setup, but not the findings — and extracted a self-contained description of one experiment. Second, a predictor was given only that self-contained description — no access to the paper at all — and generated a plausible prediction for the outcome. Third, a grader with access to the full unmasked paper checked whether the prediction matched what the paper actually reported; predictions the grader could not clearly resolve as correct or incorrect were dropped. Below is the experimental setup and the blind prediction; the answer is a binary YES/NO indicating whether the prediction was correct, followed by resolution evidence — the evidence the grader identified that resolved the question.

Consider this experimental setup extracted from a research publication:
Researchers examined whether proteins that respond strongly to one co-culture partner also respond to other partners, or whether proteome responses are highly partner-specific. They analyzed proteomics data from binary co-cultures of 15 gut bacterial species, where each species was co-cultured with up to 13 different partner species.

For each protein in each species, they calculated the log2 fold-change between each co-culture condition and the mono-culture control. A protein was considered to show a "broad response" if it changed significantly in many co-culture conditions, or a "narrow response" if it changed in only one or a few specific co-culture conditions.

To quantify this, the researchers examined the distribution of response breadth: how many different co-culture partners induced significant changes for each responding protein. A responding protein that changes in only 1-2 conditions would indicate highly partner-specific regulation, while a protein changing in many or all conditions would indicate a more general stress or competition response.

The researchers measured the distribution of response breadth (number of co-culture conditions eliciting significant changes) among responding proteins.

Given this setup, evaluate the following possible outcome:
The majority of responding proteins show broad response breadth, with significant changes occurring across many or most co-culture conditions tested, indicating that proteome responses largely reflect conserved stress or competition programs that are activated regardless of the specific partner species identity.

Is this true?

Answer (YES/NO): NO